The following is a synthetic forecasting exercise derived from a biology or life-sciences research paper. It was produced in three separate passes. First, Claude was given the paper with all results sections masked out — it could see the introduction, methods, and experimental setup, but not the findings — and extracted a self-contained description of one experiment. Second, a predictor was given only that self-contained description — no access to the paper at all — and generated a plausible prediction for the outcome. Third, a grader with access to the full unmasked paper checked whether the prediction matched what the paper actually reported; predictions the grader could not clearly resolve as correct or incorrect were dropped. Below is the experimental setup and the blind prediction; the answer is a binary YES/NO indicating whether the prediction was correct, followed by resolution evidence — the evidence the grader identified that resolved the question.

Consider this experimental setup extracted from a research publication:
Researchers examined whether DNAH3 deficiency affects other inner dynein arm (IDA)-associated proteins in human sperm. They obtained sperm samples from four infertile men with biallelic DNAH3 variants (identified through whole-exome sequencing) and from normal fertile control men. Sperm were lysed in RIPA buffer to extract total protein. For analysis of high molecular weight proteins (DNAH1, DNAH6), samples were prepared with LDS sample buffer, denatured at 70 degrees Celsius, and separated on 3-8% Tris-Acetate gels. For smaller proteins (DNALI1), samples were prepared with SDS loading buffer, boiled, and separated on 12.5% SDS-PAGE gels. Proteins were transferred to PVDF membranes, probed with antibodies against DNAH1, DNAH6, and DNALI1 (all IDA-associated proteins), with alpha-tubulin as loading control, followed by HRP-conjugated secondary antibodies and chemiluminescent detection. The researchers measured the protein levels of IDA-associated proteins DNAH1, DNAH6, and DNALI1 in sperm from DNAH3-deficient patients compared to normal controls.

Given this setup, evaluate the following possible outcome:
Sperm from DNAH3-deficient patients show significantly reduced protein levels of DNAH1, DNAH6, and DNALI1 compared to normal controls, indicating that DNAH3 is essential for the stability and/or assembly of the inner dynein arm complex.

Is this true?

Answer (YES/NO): YES